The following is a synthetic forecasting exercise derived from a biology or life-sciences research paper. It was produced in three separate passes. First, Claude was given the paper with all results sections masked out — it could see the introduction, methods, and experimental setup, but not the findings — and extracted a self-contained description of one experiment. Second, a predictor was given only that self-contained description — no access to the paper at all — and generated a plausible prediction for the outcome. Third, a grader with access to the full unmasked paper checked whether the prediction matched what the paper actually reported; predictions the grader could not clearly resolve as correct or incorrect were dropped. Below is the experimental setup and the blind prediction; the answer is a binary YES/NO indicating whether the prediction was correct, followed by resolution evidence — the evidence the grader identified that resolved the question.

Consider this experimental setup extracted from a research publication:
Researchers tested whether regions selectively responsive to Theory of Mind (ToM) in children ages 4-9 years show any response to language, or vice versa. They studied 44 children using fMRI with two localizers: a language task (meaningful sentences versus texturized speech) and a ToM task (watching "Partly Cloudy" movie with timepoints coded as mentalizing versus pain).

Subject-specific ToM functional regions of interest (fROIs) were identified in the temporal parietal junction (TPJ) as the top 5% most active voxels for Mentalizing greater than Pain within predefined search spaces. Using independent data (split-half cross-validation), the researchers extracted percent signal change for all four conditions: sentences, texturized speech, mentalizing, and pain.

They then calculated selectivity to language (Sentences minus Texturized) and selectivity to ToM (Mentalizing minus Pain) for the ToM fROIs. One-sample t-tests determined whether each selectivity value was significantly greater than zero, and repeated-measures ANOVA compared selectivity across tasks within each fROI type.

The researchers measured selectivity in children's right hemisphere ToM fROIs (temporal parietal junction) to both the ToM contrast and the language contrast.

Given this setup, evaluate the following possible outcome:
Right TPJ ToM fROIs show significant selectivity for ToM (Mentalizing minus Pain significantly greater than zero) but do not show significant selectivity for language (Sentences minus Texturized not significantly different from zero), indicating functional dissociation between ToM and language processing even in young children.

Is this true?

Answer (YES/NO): NO